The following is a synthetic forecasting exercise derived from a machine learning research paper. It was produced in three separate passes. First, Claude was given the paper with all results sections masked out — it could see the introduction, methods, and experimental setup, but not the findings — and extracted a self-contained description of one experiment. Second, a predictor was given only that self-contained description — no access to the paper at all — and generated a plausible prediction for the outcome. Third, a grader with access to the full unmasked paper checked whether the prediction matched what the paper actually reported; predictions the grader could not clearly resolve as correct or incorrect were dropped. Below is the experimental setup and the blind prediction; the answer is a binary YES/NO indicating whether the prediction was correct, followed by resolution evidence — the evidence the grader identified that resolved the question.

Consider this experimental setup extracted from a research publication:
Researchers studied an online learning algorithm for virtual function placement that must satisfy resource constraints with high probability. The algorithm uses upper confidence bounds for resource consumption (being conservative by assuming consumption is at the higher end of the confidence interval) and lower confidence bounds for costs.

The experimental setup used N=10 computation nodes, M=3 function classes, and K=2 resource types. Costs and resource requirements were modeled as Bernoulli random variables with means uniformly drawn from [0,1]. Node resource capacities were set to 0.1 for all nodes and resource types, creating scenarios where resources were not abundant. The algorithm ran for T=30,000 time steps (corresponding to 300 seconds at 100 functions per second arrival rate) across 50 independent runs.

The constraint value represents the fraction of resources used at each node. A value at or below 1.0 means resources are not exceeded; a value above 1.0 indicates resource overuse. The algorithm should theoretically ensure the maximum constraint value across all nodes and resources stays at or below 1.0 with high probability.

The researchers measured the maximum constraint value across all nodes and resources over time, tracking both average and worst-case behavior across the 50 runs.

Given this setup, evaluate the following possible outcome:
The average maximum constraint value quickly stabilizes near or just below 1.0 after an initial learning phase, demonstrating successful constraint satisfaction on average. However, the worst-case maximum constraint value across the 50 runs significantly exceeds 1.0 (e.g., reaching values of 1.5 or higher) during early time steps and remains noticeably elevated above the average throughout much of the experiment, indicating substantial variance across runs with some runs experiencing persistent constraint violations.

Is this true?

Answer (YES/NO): NO